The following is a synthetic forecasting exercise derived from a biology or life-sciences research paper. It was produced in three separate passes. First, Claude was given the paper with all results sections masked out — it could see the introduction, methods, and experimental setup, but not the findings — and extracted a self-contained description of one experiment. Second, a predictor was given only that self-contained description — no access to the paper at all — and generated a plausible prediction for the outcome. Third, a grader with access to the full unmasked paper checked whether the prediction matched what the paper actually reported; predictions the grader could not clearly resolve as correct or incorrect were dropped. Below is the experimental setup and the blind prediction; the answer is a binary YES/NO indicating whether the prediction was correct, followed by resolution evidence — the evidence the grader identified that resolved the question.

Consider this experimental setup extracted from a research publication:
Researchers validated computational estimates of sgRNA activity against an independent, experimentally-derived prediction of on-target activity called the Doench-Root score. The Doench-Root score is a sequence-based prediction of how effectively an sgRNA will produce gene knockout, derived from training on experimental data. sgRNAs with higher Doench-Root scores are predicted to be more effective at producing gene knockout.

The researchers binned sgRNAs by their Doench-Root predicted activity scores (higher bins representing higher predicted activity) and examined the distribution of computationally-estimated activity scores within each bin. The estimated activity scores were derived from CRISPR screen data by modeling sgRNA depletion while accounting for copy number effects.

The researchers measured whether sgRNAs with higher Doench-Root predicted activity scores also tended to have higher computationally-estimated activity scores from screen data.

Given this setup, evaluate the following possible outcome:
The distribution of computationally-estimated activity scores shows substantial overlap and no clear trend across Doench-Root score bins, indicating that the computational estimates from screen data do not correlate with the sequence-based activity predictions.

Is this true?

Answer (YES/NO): NO